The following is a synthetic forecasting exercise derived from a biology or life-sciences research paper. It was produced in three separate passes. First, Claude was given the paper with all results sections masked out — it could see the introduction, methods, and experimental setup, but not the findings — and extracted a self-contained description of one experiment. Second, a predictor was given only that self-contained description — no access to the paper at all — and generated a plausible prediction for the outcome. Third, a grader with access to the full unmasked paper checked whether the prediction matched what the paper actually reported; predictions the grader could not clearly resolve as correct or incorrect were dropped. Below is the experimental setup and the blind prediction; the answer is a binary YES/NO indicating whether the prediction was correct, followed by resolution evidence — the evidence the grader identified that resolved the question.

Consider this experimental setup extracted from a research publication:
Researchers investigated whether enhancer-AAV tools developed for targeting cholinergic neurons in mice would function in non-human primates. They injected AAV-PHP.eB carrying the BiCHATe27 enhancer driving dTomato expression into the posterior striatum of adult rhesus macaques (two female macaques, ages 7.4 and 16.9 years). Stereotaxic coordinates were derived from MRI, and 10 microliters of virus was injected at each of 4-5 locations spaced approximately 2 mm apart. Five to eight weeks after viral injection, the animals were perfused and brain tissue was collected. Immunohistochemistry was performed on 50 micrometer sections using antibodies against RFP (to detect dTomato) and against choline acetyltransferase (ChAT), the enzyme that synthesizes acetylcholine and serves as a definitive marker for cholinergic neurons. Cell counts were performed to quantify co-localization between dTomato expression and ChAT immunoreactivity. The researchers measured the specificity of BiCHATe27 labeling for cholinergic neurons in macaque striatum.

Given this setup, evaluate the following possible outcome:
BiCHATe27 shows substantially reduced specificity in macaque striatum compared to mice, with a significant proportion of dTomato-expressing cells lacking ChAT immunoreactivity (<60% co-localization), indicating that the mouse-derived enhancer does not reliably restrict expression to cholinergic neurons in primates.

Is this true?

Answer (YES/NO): NO